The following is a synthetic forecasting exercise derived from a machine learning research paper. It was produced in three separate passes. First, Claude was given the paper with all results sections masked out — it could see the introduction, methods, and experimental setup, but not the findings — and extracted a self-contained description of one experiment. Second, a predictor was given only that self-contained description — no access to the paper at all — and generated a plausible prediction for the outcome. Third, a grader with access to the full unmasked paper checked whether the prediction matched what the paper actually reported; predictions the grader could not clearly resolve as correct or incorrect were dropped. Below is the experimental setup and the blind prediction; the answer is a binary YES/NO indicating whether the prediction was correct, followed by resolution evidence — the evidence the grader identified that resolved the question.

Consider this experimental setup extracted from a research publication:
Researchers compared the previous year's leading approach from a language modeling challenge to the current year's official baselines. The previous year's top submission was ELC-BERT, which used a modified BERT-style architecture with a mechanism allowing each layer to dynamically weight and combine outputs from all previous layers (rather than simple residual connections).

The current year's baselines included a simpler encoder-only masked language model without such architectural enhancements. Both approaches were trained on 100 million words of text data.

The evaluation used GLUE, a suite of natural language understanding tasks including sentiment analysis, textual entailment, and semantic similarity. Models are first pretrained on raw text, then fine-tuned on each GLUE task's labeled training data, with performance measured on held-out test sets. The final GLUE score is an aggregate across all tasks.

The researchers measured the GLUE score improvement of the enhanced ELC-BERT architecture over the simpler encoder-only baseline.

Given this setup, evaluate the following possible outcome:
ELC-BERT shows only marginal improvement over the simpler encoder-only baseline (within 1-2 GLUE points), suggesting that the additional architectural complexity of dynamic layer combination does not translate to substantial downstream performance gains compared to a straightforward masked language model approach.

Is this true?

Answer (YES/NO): NO